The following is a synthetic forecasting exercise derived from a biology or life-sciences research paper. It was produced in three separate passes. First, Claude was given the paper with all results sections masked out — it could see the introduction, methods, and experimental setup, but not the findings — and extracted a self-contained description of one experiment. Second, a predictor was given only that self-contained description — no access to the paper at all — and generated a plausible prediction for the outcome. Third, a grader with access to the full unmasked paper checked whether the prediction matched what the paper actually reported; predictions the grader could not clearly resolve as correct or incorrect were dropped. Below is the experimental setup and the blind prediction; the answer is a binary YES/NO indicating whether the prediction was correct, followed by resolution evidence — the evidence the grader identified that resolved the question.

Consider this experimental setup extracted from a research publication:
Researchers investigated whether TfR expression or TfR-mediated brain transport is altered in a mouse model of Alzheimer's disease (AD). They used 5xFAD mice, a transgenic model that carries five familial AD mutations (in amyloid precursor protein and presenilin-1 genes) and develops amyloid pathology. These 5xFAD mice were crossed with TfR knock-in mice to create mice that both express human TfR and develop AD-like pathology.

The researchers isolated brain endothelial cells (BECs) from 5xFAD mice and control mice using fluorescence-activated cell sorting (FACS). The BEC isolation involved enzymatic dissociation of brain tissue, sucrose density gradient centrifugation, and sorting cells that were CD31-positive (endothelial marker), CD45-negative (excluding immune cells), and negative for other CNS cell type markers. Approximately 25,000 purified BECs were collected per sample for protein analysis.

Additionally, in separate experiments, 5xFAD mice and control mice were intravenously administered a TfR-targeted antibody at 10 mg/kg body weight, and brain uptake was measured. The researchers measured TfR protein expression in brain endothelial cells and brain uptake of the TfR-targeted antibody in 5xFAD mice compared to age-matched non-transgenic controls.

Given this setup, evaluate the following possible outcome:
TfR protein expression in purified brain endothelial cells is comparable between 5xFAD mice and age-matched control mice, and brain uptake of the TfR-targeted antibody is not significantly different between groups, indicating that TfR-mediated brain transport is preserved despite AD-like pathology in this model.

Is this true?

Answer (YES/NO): NO